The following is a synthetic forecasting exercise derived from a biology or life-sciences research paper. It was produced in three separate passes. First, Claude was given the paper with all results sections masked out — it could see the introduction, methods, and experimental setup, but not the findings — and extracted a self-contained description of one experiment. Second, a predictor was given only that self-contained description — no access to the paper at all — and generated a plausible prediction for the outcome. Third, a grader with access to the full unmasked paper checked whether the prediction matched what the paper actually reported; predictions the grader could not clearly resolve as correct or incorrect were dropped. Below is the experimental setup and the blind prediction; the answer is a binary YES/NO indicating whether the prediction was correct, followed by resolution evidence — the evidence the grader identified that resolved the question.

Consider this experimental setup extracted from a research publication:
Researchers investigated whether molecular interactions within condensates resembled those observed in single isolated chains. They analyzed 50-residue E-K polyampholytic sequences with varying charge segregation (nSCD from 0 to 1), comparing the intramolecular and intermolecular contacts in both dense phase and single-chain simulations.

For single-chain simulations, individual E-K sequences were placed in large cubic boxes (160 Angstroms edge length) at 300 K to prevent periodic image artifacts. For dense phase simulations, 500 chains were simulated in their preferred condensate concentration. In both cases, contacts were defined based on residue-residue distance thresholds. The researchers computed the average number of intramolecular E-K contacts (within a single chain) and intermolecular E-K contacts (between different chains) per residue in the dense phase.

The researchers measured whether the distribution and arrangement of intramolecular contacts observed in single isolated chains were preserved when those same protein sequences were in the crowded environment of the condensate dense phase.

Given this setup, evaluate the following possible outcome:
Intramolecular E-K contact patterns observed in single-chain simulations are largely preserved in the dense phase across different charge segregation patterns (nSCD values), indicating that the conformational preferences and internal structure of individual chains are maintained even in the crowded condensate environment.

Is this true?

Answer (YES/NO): YES